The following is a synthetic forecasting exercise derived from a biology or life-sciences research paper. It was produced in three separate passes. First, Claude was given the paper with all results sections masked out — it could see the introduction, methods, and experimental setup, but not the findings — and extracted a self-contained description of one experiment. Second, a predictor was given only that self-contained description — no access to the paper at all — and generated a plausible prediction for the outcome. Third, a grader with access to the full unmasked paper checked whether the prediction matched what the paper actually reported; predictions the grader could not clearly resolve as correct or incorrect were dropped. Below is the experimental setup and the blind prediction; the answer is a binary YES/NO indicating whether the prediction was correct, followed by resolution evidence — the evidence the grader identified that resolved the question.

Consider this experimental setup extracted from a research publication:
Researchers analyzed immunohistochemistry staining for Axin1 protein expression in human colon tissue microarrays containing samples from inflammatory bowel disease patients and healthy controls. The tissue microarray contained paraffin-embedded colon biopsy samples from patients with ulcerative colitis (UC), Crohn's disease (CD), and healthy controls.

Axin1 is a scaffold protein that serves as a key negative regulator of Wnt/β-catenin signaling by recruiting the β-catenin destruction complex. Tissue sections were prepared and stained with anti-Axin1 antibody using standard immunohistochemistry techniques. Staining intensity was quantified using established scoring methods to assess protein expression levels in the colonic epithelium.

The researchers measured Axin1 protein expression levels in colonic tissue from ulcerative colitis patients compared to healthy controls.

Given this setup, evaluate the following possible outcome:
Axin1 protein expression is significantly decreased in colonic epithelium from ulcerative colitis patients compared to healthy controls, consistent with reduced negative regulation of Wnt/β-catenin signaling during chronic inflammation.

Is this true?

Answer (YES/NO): NO